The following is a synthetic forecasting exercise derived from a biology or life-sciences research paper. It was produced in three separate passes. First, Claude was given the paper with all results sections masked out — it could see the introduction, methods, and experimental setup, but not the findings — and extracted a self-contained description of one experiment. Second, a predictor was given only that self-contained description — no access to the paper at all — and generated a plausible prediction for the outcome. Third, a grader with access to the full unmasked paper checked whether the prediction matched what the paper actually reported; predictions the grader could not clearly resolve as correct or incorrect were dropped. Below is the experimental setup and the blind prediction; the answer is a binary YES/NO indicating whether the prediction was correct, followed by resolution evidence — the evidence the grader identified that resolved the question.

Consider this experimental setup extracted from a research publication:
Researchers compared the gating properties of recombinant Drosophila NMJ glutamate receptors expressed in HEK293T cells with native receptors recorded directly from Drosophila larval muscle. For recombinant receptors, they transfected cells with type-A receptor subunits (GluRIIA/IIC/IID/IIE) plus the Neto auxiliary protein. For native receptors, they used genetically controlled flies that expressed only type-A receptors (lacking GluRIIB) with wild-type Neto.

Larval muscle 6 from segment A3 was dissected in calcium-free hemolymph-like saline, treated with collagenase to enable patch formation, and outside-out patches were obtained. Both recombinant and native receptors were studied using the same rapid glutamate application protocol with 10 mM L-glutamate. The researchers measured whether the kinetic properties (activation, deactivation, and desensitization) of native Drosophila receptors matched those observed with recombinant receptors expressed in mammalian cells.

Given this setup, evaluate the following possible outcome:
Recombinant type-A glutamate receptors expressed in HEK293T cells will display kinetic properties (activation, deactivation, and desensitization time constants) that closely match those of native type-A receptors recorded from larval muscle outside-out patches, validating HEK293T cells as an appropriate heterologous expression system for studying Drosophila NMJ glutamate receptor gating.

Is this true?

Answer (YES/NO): NO